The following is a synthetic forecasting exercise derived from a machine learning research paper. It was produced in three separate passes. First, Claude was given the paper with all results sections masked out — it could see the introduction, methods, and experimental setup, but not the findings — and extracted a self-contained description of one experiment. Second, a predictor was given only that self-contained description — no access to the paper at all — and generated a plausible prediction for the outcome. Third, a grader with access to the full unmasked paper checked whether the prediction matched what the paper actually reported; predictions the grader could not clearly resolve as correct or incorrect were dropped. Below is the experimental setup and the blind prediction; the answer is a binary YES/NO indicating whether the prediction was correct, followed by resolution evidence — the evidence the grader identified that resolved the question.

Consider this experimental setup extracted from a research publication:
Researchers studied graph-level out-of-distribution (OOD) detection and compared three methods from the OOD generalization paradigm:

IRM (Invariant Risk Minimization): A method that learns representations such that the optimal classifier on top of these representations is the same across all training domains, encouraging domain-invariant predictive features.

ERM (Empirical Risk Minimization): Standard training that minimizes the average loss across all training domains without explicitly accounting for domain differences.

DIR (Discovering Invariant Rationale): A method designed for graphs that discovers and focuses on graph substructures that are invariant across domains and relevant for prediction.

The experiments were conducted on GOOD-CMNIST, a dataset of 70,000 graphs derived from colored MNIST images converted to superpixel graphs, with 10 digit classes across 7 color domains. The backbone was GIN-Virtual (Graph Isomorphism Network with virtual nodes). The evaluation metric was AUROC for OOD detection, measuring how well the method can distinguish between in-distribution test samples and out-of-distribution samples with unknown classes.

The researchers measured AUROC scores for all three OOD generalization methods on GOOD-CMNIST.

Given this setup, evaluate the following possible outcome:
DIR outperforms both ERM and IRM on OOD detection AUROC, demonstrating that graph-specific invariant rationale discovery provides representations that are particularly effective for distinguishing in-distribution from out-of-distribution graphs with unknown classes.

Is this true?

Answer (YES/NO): NO